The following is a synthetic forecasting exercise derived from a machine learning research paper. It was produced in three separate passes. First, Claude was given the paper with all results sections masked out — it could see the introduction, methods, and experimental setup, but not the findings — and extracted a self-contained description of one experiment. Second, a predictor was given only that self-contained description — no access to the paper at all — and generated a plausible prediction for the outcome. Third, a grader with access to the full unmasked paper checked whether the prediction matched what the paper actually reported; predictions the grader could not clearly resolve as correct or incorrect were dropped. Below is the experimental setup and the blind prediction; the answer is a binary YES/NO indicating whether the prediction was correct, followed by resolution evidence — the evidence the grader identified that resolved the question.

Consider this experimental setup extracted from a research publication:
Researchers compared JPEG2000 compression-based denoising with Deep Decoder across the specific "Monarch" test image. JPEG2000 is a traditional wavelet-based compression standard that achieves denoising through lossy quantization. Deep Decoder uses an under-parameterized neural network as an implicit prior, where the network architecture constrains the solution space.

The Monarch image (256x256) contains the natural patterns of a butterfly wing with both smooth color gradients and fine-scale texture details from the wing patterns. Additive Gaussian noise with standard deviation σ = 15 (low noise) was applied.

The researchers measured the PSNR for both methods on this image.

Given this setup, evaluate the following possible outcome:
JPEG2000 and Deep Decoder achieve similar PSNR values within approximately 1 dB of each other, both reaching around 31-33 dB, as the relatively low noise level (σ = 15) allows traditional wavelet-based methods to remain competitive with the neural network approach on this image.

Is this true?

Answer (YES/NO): NO